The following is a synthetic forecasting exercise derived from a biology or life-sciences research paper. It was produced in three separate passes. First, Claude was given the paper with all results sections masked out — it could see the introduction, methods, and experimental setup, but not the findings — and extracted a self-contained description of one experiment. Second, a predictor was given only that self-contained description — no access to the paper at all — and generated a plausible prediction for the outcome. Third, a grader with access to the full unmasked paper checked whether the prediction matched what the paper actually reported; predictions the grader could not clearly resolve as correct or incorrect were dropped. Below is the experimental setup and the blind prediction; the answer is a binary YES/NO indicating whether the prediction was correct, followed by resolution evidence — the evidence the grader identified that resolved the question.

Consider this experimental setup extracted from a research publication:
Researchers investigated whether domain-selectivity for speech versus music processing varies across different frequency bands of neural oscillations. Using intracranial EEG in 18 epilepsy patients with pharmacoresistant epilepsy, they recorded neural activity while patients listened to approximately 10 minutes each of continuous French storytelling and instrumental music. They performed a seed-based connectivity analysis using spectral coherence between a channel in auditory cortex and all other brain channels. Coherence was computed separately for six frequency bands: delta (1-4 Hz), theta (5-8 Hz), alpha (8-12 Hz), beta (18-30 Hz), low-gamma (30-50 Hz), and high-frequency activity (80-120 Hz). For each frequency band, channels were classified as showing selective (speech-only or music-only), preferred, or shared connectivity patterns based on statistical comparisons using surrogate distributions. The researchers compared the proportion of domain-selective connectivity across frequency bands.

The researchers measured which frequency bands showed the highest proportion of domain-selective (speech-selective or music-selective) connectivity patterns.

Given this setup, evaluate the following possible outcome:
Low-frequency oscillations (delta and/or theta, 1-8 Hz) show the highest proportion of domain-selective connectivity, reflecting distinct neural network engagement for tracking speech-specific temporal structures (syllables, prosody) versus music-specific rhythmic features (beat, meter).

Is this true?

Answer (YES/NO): NO